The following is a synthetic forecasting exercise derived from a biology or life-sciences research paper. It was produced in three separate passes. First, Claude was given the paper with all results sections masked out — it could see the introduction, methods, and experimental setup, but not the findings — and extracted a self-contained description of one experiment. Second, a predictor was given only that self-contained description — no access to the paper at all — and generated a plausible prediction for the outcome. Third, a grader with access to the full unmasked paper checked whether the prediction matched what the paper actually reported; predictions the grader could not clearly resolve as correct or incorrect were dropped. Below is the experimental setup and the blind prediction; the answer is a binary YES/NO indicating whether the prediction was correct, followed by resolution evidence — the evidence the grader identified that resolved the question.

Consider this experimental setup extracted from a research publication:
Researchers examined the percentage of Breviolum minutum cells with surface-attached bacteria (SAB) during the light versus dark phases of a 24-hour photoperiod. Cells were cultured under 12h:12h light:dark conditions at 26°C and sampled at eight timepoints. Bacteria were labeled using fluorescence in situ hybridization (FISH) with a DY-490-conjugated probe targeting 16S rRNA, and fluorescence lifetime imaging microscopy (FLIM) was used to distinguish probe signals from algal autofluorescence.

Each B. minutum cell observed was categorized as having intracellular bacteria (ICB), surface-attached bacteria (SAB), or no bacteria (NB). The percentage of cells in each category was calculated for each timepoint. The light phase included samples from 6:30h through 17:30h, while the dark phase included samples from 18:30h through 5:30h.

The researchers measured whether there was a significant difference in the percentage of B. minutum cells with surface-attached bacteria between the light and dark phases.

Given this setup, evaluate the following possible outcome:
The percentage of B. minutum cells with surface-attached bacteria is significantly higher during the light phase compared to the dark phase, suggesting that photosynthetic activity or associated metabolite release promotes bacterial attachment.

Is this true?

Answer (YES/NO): NO